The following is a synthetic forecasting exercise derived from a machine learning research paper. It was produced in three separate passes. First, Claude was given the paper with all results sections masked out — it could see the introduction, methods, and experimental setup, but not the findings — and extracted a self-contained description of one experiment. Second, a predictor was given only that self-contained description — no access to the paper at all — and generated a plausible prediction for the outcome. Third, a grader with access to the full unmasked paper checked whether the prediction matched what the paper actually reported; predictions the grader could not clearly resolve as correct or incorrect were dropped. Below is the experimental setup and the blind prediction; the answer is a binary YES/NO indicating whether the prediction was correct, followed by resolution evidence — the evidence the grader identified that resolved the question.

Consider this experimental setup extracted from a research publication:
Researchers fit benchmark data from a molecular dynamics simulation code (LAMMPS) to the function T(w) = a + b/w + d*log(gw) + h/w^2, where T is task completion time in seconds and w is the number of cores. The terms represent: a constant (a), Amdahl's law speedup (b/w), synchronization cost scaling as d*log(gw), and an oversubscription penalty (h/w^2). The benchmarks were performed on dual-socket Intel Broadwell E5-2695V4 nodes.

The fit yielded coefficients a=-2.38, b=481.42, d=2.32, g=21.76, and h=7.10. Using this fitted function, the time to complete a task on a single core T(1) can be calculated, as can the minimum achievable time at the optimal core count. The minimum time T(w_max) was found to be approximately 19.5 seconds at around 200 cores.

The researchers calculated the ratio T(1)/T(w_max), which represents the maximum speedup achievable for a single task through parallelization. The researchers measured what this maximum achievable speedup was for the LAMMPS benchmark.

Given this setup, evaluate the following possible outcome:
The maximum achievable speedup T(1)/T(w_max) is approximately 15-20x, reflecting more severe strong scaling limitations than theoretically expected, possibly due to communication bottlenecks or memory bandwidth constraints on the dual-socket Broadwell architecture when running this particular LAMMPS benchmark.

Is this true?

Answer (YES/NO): NO